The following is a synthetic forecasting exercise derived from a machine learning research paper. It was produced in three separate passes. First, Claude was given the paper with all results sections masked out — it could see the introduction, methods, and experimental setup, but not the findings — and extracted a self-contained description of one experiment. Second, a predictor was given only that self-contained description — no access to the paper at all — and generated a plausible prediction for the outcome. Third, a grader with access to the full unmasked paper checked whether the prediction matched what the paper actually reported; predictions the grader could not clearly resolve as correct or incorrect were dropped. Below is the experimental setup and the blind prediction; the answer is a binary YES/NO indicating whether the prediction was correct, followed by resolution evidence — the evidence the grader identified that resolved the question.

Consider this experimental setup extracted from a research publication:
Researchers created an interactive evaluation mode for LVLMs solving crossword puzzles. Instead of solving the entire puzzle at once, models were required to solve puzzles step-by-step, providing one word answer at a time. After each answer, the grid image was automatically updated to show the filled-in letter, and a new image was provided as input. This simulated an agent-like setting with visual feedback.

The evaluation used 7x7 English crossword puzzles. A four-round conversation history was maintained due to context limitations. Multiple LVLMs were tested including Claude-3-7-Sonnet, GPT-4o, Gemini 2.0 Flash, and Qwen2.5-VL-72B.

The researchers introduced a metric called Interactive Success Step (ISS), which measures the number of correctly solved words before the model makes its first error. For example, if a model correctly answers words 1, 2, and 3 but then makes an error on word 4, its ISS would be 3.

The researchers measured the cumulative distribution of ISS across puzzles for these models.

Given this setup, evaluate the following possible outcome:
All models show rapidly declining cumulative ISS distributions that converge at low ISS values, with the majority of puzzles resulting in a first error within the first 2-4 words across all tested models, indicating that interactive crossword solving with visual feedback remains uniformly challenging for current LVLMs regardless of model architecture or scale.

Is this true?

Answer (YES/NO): NO